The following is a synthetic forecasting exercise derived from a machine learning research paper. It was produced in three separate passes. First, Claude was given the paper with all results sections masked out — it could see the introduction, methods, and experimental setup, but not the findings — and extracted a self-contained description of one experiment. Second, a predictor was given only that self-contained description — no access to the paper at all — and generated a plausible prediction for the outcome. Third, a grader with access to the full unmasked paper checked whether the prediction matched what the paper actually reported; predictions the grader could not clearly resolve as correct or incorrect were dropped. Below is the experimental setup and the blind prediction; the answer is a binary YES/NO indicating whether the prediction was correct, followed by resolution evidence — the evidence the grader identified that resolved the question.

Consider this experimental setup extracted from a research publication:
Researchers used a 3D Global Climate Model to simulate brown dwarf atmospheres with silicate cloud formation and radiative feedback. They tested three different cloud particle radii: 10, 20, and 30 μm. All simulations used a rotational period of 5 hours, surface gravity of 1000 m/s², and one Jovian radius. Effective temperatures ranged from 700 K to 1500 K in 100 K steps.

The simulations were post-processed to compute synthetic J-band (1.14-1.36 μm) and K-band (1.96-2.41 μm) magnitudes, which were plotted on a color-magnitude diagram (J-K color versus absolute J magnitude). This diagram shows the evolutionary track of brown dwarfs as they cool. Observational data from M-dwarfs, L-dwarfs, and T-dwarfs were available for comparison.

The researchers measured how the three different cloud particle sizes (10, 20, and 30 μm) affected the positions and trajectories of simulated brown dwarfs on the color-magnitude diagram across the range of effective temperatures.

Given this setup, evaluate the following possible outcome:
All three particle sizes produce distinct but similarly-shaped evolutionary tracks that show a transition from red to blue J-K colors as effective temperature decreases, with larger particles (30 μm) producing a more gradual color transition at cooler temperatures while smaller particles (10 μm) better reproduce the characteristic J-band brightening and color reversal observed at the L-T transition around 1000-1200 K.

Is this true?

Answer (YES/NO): NO